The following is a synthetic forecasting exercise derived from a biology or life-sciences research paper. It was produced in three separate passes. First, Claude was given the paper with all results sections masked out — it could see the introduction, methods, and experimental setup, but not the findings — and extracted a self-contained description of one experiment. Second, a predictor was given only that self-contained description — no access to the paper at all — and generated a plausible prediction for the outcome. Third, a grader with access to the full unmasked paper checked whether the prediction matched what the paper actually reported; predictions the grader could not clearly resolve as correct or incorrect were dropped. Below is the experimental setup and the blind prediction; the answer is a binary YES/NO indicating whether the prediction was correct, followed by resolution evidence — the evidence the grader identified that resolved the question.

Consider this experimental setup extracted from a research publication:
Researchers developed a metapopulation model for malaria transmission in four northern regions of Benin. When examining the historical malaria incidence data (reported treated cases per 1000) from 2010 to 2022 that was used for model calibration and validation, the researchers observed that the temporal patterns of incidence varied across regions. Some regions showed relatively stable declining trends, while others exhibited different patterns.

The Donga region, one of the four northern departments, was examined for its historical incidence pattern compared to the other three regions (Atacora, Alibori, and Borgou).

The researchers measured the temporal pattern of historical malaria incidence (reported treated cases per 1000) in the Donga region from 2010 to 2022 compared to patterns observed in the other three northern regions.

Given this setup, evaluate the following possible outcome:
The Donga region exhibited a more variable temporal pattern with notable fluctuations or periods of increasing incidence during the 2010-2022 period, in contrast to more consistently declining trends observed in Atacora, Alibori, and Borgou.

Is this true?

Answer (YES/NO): YES